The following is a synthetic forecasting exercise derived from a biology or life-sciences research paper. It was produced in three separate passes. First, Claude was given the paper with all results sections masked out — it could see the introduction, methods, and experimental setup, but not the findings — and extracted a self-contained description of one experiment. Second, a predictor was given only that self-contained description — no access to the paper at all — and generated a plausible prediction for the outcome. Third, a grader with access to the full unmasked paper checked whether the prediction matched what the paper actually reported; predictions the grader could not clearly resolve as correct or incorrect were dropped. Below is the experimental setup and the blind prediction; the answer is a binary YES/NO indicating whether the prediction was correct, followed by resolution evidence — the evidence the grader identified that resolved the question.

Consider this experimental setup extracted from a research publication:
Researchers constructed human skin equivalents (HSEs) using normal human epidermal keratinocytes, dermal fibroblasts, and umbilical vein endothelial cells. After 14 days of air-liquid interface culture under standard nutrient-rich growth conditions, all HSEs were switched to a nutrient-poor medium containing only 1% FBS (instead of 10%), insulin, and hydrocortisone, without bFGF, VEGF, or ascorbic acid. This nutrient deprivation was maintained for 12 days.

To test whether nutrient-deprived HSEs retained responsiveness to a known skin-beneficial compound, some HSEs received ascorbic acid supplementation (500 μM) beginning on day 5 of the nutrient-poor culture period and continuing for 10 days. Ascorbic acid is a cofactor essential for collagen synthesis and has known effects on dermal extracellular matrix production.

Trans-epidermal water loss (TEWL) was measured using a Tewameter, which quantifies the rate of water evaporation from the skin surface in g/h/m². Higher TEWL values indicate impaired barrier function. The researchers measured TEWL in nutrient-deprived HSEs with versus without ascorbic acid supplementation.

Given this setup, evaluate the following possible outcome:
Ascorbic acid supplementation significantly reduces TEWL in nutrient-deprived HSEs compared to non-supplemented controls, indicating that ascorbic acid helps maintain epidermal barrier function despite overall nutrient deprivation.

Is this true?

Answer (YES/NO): YES